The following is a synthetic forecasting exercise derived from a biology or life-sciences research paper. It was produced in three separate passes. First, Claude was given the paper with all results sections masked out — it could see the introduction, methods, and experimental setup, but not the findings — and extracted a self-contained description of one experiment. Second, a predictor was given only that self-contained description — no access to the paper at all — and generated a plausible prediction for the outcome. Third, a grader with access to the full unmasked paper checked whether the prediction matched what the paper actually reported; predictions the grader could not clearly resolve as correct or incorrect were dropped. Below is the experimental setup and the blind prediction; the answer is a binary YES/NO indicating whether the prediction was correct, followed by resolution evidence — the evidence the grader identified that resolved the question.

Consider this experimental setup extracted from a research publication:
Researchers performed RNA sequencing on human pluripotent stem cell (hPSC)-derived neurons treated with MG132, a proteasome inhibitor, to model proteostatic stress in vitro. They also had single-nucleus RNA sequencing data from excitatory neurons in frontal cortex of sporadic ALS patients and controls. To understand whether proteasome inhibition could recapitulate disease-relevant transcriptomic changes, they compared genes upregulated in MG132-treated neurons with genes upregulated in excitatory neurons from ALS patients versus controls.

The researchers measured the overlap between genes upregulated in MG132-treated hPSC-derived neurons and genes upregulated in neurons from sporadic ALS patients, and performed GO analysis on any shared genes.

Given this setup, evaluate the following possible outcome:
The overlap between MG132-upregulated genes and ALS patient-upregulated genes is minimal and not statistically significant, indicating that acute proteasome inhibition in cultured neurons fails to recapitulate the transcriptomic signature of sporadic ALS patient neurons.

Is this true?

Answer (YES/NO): NO